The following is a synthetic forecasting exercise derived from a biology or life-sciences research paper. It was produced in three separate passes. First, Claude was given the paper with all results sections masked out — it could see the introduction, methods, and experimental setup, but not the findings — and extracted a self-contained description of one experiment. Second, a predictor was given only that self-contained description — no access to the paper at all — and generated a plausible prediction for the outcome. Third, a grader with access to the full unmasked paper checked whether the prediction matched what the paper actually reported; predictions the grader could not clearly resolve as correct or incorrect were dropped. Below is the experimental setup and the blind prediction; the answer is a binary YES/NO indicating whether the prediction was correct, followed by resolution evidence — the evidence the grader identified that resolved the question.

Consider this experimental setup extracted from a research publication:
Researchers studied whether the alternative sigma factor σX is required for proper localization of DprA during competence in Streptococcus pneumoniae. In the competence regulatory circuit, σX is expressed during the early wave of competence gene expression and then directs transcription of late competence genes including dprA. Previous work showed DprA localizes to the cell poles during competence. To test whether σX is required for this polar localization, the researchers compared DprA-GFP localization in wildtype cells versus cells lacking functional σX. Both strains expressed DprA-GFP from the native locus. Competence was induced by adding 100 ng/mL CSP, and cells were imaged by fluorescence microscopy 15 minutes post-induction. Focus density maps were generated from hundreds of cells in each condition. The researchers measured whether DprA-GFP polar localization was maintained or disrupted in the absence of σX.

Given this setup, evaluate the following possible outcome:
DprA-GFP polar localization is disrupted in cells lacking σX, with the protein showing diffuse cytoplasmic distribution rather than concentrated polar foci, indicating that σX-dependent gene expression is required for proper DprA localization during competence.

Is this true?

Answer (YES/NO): NO